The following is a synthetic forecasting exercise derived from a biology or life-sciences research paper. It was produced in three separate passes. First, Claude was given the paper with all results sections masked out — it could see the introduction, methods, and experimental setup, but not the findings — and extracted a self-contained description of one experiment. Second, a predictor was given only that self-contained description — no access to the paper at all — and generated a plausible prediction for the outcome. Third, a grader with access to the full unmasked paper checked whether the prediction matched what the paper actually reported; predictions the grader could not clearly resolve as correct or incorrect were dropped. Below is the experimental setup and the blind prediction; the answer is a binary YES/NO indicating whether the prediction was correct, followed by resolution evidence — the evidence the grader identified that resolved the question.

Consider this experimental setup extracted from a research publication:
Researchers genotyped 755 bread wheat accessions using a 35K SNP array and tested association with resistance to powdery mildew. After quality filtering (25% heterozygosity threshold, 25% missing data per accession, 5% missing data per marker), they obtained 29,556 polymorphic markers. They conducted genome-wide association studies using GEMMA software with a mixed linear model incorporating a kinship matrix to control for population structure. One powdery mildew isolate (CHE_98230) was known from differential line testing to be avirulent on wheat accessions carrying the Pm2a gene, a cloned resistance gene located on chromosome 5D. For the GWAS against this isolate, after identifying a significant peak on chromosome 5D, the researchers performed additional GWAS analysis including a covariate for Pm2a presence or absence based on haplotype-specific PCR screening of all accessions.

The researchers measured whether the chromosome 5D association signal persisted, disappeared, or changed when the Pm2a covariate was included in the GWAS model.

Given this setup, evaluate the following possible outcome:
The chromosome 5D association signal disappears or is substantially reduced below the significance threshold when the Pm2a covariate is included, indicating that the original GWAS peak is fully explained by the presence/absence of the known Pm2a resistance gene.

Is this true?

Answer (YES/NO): YES